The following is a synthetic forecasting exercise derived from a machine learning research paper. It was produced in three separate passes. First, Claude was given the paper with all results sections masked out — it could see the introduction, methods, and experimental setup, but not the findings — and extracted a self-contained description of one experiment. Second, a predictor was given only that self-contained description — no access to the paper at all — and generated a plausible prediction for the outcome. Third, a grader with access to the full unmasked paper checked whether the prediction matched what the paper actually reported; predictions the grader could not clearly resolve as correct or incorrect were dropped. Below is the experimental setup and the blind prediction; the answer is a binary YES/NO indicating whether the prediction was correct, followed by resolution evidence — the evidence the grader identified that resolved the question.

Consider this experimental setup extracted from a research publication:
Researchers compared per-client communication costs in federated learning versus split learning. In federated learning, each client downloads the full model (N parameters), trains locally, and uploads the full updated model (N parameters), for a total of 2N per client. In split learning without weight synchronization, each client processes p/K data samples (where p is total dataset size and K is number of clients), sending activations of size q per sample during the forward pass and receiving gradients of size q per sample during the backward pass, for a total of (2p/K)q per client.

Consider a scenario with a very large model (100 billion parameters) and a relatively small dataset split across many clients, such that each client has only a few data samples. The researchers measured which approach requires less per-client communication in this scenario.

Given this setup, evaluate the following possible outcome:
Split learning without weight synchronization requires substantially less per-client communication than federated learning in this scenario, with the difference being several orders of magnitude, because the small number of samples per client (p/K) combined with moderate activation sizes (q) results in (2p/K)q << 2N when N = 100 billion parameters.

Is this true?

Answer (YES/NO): YES